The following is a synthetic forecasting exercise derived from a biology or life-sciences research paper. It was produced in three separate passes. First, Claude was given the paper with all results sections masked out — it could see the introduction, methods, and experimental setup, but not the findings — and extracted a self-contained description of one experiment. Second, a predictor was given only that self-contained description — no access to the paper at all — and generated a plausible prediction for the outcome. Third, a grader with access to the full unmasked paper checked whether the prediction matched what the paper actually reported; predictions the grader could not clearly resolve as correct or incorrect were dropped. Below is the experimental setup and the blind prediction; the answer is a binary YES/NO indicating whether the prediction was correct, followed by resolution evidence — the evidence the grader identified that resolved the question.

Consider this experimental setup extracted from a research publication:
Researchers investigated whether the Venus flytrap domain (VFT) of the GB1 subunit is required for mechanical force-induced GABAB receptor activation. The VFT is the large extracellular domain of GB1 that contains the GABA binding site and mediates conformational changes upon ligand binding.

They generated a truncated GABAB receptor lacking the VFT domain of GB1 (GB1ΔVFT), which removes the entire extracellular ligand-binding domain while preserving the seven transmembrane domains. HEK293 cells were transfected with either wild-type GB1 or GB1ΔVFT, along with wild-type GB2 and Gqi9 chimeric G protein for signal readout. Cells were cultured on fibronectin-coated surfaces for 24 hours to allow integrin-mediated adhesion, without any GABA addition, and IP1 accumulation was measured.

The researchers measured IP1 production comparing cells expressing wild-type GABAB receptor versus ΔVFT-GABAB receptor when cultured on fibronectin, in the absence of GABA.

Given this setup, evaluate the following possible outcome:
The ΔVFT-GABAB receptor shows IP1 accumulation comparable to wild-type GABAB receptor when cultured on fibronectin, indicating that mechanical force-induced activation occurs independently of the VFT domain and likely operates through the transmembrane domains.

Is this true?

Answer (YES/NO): NO